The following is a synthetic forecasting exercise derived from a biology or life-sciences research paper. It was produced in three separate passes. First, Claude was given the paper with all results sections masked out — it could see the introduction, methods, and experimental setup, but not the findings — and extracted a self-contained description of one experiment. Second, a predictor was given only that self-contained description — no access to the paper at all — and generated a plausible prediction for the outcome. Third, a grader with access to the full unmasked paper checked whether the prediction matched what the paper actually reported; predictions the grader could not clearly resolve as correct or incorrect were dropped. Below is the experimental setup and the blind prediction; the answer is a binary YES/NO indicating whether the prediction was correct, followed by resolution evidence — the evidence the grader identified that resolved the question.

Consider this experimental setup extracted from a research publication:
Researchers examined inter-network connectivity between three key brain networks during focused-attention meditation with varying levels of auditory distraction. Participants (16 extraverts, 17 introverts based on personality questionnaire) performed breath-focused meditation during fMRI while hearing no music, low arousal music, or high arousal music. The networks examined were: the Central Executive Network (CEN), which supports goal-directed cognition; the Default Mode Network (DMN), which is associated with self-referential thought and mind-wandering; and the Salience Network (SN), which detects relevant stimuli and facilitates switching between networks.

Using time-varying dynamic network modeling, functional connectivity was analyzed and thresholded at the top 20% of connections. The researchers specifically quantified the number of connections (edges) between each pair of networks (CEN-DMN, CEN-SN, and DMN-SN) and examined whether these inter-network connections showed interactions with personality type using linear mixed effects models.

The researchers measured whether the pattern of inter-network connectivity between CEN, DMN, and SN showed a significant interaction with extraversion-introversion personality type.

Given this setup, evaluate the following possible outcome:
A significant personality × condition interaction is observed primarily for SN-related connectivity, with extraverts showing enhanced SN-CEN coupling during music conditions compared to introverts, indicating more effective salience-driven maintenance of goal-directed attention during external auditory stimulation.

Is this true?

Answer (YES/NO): NO